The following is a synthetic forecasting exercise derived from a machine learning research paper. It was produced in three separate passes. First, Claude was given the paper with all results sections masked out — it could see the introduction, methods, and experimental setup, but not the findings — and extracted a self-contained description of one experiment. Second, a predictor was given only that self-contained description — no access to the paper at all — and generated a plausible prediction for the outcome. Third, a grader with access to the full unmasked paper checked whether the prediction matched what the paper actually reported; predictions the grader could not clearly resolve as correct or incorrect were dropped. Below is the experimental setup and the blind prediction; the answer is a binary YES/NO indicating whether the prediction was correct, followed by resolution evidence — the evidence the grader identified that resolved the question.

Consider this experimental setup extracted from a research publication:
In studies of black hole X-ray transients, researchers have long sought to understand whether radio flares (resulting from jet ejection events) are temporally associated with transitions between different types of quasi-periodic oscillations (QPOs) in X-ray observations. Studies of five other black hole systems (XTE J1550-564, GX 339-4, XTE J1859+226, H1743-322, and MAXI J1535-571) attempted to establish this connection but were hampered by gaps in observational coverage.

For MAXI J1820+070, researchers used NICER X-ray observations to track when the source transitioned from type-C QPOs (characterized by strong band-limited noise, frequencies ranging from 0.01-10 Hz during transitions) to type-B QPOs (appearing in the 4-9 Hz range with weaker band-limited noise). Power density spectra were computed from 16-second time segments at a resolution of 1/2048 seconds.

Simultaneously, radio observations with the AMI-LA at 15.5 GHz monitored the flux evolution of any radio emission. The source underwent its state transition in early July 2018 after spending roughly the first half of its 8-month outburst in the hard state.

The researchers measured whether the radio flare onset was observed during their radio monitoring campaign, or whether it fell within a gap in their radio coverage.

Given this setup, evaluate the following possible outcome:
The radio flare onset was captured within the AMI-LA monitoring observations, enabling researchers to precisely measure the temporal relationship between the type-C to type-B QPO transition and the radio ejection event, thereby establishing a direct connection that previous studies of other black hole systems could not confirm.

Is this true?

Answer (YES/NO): NO